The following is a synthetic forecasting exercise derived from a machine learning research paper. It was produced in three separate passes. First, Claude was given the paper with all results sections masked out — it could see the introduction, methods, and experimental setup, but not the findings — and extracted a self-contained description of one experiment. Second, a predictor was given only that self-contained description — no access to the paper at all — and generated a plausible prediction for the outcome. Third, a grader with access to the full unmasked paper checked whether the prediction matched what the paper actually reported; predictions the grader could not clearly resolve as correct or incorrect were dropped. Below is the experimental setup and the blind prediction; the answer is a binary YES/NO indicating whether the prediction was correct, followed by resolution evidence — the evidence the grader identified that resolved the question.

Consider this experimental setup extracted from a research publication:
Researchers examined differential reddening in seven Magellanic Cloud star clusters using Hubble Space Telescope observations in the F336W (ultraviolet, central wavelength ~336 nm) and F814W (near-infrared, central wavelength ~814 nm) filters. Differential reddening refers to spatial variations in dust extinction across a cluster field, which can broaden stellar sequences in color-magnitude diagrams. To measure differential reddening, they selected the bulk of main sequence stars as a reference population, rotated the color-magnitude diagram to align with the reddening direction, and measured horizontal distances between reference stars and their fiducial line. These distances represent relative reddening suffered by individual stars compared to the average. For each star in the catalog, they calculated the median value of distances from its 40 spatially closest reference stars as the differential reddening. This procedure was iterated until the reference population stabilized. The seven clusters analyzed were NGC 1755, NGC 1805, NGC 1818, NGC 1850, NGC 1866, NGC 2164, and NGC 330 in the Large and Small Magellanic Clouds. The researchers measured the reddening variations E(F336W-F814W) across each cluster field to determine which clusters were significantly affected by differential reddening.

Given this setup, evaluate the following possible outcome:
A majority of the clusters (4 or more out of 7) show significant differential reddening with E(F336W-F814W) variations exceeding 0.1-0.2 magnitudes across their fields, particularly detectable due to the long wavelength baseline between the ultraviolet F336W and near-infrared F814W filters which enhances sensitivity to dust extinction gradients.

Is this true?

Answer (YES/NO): NO